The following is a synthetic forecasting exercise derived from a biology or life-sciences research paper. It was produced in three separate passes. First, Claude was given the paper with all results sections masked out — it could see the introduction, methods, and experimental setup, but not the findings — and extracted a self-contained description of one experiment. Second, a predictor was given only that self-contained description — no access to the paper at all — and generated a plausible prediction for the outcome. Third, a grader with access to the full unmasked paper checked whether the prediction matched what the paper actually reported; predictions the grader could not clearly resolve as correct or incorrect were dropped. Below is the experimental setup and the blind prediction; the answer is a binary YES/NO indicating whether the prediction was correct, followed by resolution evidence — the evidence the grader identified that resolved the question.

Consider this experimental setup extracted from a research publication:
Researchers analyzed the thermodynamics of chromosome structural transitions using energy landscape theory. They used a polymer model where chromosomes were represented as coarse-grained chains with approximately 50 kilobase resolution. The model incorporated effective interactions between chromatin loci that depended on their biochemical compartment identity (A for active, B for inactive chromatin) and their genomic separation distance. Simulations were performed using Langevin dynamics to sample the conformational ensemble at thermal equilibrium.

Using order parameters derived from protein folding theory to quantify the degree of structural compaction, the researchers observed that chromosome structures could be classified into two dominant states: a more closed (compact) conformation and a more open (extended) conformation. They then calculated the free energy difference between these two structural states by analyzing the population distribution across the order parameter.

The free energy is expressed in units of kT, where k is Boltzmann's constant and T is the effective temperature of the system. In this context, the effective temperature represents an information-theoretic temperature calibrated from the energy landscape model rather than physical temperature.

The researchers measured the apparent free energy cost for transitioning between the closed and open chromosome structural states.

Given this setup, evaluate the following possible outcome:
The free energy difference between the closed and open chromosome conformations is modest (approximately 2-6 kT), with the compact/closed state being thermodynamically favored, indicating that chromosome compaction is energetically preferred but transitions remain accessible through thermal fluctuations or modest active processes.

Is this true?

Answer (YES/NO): YES